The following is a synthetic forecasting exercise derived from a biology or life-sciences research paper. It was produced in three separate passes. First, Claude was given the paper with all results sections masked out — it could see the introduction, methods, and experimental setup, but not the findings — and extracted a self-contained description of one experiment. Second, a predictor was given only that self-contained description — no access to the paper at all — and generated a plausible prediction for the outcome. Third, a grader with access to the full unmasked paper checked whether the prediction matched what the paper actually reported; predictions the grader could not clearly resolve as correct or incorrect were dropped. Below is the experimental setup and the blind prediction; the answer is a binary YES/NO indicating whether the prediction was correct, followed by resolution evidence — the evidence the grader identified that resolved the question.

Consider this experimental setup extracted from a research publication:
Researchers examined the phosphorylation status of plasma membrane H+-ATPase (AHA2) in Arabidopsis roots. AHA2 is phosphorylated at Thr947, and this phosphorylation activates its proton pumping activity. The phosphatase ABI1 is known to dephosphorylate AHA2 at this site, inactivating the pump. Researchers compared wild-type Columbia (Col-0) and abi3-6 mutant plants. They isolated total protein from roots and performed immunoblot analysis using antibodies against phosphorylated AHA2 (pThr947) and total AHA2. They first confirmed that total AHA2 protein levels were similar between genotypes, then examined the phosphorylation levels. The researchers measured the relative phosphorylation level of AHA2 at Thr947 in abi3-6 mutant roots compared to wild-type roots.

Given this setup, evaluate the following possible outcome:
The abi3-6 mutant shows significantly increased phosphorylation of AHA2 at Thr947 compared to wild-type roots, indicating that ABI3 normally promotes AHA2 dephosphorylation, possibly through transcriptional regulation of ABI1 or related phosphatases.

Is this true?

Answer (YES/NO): NO